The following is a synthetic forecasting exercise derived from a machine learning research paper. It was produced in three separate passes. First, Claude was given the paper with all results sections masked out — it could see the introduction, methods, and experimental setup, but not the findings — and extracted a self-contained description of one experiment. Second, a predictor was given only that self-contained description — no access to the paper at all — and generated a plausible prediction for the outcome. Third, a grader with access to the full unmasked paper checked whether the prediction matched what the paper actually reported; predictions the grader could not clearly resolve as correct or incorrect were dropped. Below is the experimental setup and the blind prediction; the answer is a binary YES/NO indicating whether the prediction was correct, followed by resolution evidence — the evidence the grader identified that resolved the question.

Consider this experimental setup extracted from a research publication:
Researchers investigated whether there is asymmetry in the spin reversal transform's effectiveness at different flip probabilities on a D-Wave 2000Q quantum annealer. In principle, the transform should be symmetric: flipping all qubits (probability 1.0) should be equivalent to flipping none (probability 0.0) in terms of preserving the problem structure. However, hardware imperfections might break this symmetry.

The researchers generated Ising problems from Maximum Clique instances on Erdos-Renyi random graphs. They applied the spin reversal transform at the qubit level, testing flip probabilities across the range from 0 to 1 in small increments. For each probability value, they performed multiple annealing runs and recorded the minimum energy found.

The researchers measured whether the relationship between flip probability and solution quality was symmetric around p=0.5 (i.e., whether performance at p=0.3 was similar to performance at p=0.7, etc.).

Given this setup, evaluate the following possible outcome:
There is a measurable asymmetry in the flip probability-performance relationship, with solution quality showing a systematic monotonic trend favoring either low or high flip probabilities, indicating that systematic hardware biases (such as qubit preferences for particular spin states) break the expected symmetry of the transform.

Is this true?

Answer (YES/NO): NO